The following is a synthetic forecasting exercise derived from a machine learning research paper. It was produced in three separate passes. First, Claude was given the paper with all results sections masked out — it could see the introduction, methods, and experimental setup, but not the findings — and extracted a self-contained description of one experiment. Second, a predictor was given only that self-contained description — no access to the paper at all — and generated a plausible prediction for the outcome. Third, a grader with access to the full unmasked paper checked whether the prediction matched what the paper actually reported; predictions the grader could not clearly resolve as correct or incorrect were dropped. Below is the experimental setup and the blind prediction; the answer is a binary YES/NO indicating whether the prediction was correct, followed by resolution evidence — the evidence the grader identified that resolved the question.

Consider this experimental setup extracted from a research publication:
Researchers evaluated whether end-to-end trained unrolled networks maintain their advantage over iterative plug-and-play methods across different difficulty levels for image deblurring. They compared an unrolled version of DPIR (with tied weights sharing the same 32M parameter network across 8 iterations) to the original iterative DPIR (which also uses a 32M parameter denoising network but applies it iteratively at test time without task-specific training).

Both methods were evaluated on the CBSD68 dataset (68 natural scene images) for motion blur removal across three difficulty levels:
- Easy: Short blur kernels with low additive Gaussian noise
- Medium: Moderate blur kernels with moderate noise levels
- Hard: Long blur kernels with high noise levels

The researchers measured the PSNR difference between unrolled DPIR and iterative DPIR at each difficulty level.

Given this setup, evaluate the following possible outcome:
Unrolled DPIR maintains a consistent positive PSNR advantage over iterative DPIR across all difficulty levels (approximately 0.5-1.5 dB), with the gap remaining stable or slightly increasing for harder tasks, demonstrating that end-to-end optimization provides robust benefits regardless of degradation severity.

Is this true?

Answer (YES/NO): NO